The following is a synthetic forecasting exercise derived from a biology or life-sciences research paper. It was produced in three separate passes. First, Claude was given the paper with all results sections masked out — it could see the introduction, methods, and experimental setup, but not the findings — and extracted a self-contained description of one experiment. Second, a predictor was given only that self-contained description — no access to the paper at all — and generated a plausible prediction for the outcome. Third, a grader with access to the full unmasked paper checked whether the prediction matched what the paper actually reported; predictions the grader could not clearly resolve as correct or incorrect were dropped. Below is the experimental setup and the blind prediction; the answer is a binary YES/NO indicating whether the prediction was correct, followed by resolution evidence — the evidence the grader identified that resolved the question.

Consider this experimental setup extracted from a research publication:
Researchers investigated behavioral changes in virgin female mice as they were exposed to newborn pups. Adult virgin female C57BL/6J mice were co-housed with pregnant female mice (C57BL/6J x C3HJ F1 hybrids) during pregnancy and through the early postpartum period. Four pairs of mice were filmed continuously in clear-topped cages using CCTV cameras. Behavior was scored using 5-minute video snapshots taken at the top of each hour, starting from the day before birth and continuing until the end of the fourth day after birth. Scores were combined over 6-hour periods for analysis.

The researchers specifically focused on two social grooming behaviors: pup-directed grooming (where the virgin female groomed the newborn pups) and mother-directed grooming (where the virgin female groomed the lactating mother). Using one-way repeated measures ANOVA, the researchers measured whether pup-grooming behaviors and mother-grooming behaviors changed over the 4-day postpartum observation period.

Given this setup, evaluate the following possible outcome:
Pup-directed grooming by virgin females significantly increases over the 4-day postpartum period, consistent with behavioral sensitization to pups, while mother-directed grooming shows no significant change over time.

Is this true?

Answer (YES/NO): YES